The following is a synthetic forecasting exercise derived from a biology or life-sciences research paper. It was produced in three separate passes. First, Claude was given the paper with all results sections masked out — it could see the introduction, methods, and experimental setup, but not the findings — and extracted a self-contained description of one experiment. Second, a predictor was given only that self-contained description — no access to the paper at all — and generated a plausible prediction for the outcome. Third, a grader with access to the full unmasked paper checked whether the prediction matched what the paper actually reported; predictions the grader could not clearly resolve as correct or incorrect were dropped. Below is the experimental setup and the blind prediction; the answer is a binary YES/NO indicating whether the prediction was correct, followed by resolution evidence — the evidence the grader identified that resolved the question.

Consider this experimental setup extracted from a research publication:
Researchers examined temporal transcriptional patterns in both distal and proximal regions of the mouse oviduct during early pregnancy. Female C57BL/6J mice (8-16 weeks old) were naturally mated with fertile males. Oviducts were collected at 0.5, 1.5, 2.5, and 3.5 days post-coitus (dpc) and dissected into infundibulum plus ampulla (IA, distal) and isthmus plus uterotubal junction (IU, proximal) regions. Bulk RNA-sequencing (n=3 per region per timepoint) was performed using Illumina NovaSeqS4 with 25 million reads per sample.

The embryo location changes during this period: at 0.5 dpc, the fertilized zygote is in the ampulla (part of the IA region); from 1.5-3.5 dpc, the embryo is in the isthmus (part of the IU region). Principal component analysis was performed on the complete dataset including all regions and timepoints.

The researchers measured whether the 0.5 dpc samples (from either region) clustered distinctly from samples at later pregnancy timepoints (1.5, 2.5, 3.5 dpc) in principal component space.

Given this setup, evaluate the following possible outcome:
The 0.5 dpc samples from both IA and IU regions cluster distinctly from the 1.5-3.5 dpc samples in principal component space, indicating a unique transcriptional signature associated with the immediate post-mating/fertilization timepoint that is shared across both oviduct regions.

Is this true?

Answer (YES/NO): YES